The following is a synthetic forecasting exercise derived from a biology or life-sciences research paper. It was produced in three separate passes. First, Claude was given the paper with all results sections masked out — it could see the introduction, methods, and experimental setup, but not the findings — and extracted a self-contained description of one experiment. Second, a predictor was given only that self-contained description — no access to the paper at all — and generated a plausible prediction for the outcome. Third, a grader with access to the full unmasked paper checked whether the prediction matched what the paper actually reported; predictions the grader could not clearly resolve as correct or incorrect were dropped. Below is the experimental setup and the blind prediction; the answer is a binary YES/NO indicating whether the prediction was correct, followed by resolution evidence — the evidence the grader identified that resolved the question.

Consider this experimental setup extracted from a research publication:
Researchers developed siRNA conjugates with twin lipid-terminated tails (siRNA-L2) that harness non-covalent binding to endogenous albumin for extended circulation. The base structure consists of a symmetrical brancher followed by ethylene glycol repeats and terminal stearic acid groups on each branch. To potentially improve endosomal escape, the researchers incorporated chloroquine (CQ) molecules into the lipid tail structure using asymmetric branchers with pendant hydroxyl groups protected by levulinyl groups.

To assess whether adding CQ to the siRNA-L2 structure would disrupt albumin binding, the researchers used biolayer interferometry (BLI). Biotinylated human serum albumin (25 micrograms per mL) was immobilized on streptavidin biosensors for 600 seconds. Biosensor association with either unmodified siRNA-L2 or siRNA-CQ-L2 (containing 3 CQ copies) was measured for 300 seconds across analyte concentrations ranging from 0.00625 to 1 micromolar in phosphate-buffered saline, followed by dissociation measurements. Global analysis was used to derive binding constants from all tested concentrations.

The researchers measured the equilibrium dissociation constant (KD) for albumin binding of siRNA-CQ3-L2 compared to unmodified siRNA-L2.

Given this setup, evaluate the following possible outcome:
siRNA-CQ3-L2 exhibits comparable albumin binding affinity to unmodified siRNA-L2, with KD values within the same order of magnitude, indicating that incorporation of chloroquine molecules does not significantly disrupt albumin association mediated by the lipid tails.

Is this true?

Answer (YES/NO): YES